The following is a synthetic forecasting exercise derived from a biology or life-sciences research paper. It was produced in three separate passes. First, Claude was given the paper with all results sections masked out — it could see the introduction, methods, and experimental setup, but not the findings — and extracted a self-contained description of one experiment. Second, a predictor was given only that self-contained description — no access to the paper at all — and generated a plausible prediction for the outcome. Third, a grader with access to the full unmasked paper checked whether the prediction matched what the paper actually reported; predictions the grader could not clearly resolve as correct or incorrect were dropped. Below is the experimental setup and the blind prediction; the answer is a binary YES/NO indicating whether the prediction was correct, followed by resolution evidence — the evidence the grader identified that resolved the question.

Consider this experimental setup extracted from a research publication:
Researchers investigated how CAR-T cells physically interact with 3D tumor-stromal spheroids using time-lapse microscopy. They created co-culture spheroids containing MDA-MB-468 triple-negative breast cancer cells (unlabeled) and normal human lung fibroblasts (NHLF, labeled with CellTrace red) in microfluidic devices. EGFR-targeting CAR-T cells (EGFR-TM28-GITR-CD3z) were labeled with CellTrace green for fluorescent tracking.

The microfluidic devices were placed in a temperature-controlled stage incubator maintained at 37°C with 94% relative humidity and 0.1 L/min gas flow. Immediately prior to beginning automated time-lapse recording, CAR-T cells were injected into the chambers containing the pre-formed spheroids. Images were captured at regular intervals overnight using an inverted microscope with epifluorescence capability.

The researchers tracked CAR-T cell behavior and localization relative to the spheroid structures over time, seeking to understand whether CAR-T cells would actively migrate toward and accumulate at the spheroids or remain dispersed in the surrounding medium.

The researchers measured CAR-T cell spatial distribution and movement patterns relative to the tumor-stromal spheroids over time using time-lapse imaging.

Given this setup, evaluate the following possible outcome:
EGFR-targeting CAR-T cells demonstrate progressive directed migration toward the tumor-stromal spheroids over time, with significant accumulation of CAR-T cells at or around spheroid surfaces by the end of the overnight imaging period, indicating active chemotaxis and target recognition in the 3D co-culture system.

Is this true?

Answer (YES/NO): YES